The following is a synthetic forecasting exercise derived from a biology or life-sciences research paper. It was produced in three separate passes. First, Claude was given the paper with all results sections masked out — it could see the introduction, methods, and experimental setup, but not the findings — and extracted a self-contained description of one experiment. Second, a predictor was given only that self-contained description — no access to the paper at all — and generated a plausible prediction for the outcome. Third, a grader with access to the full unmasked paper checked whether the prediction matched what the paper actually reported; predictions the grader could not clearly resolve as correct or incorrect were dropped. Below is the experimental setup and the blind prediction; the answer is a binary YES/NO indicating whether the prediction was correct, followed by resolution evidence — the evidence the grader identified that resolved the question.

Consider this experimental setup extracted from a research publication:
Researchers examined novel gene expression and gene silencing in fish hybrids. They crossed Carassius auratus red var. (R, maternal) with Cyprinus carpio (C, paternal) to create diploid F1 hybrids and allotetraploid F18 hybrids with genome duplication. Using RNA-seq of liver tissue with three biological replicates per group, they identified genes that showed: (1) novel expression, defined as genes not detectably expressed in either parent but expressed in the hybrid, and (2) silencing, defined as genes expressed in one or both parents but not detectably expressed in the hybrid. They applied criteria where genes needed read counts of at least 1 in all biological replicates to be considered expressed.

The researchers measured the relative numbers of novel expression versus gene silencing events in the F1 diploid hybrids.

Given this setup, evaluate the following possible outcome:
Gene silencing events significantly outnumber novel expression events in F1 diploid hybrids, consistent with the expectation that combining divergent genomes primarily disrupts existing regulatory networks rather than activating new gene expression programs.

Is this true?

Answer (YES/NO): YES